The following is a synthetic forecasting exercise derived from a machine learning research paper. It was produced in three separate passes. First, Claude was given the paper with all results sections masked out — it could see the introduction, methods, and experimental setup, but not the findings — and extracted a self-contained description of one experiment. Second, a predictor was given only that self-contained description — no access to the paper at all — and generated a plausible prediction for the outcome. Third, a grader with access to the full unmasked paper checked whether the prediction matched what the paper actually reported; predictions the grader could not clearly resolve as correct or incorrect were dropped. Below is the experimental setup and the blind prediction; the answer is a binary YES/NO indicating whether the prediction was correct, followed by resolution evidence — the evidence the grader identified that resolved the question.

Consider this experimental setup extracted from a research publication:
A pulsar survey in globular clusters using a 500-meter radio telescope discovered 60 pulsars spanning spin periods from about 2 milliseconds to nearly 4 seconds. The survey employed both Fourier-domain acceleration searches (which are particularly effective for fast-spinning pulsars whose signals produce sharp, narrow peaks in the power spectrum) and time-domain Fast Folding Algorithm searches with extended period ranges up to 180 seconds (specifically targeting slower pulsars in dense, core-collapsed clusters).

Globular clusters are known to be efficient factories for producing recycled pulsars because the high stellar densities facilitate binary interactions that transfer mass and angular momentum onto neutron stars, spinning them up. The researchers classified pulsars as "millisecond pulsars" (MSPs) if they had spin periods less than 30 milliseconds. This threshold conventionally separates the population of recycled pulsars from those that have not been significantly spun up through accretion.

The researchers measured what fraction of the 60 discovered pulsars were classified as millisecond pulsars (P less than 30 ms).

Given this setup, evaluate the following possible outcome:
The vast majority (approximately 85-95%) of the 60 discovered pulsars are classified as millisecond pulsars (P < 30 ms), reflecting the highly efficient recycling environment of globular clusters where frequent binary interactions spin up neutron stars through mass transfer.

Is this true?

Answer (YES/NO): YES